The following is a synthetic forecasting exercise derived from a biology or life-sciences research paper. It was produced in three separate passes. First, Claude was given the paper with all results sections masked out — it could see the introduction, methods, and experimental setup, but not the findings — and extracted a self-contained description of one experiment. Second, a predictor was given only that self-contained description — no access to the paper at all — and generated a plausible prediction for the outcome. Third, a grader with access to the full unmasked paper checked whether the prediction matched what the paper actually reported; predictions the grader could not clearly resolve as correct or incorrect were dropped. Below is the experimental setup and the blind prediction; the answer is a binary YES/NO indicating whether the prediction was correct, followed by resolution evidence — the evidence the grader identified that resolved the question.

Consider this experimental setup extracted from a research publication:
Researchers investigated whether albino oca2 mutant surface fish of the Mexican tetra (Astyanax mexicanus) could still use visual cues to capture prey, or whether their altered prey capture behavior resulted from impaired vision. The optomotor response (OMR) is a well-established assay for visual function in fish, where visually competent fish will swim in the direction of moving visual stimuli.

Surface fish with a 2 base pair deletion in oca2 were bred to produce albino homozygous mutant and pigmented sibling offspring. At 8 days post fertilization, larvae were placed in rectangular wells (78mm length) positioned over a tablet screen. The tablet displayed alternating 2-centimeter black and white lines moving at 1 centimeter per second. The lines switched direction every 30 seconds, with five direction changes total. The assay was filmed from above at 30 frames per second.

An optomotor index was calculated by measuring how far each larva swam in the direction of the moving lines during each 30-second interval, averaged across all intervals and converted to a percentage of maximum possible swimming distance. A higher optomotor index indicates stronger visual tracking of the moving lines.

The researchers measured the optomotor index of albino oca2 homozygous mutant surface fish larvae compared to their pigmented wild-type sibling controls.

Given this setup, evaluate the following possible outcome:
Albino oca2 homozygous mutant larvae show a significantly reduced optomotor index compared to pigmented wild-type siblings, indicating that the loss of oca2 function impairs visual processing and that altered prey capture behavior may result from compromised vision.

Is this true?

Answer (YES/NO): NO